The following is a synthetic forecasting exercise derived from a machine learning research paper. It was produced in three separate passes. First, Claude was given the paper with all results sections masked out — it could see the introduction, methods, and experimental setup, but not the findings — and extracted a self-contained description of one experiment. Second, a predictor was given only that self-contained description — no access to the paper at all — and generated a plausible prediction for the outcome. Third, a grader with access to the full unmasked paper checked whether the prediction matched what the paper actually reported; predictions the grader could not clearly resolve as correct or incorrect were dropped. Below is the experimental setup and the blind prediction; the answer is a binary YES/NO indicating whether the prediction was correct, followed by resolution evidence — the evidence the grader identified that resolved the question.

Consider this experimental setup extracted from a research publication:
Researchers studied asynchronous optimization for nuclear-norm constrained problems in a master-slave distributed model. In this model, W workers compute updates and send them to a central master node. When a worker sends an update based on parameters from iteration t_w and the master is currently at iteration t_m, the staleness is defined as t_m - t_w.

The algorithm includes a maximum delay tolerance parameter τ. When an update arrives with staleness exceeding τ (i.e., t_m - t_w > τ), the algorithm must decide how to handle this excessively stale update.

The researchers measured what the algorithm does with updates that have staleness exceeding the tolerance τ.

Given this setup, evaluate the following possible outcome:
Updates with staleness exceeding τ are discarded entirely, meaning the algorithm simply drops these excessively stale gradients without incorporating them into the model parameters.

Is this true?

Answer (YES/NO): YES